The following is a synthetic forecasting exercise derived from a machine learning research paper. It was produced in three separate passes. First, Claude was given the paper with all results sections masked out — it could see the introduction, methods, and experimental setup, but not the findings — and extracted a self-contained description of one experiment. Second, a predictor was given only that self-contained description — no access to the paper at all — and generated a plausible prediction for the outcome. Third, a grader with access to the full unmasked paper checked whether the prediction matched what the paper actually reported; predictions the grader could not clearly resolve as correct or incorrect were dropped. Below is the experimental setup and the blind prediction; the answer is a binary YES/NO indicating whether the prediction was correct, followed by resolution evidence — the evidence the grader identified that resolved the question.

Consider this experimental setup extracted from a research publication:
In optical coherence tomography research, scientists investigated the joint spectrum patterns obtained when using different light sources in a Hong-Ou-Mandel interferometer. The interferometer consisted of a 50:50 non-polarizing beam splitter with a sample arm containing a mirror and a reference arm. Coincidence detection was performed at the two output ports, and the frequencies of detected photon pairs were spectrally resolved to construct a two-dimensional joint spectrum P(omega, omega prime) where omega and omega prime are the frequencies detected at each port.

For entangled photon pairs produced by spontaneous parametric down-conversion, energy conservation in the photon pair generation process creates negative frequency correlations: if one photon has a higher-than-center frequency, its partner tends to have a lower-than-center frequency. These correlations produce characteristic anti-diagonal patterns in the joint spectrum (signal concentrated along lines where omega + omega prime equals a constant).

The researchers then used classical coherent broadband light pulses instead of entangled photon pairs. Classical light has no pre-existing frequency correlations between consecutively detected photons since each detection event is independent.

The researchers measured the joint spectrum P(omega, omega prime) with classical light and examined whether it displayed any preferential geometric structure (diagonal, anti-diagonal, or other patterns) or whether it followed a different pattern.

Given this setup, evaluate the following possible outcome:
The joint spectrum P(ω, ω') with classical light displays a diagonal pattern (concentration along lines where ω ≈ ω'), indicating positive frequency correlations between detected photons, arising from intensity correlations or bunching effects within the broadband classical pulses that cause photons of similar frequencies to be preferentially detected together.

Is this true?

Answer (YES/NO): NO